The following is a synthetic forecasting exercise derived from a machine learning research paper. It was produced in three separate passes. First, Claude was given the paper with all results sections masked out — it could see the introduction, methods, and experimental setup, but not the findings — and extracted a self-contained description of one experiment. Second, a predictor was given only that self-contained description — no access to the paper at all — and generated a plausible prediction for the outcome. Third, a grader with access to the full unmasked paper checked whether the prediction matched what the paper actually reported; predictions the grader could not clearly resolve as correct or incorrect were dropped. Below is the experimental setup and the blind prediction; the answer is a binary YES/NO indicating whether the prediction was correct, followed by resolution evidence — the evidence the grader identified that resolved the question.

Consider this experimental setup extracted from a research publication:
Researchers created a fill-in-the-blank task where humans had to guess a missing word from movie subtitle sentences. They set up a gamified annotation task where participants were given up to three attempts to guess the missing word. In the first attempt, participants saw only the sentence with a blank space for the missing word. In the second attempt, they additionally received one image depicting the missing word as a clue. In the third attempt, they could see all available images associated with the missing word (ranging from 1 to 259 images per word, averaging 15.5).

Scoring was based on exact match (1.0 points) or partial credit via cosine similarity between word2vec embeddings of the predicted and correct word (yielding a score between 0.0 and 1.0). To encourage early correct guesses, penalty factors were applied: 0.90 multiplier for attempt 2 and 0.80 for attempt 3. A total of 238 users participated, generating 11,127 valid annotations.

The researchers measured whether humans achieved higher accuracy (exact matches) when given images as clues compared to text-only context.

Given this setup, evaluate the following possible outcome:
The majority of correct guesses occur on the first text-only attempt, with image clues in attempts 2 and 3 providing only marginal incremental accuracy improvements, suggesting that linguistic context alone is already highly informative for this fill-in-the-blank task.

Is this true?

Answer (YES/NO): NO